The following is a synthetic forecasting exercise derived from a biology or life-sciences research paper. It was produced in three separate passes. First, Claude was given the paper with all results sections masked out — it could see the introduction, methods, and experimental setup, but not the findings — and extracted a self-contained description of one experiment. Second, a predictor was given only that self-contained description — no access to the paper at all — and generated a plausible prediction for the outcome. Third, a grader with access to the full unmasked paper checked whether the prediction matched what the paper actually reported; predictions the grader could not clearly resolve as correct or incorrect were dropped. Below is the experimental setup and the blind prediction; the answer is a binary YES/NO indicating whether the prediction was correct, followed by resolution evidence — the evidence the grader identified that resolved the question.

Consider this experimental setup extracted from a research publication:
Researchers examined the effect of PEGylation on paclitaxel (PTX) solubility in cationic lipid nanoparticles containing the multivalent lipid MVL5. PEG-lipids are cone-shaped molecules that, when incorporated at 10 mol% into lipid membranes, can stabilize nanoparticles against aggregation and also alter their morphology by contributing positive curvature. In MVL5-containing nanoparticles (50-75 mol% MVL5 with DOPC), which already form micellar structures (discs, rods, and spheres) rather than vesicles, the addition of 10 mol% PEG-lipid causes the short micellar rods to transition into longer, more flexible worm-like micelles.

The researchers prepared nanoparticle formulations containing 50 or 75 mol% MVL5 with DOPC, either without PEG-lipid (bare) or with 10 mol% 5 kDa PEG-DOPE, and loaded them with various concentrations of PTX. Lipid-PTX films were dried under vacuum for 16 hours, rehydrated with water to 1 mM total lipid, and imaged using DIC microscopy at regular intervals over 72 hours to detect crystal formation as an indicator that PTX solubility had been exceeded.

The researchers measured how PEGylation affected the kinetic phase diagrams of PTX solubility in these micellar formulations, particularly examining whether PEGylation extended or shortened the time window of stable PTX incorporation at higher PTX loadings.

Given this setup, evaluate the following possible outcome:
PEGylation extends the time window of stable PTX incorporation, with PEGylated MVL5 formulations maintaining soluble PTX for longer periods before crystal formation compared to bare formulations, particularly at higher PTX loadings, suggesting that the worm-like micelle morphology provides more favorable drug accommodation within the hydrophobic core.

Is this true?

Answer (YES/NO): NO